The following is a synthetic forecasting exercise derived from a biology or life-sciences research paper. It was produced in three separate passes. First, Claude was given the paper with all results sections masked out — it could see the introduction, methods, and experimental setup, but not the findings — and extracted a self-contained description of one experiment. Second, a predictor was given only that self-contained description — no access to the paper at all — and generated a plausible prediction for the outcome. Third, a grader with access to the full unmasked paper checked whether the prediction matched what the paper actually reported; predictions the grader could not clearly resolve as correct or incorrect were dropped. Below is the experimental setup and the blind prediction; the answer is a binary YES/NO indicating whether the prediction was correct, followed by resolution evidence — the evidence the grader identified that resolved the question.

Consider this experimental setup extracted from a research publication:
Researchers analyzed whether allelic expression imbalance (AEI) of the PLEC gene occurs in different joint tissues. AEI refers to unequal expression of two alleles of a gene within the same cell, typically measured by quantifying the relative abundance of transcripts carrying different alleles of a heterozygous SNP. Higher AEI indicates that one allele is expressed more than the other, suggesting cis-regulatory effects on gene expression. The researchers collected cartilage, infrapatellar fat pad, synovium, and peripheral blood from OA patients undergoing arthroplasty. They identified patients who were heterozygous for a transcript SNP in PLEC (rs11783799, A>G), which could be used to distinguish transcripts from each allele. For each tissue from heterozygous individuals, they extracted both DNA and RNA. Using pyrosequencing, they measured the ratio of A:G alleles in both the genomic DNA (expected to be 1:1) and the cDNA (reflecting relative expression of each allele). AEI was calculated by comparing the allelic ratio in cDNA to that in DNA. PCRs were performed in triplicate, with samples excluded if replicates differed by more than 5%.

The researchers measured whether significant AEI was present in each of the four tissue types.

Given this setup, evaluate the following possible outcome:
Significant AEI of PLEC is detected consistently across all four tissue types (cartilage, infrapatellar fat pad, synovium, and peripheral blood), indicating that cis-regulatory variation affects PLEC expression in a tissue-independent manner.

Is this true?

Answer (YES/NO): NO